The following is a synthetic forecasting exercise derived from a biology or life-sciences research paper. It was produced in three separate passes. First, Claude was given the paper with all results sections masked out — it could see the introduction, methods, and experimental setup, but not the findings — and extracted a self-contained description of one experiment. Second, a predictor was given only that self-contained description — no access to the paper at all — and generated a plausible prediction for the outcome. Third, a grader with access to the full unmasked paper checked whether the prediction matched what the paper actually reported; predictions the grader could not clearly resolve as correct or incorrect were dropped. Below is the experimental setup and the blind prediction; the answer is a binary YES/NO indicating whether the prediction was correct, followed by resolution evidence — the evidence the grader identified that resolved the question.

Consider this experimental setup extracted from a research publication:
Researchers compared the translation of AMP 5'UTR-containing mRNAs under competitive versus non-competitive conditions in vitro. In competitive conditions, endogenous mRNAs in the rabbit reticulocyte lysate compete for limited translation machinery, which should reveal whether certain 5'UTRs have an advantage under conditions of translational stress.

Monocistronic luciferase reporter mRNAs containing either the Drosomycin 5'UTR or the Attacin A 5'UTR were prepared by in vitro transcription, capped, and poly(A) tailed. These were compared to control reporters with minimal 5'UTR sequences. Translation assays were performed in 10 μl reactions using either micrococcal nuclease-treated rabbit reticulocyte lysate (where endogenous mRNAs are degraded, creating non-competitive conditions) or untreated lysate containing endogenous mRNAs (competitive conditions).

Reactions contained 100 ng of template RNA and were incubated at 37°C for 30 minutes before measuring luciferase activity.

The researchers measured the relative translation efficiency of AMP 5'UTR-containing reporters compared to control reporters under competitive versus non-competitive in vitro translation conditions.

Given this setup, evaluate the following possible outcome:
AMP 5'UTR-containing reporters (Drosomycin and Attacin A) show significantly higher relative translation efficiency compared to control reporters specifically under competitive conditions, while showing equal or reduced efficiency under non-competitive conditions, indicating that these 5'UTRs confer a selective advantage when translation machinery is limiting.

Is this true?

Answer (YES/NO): YES